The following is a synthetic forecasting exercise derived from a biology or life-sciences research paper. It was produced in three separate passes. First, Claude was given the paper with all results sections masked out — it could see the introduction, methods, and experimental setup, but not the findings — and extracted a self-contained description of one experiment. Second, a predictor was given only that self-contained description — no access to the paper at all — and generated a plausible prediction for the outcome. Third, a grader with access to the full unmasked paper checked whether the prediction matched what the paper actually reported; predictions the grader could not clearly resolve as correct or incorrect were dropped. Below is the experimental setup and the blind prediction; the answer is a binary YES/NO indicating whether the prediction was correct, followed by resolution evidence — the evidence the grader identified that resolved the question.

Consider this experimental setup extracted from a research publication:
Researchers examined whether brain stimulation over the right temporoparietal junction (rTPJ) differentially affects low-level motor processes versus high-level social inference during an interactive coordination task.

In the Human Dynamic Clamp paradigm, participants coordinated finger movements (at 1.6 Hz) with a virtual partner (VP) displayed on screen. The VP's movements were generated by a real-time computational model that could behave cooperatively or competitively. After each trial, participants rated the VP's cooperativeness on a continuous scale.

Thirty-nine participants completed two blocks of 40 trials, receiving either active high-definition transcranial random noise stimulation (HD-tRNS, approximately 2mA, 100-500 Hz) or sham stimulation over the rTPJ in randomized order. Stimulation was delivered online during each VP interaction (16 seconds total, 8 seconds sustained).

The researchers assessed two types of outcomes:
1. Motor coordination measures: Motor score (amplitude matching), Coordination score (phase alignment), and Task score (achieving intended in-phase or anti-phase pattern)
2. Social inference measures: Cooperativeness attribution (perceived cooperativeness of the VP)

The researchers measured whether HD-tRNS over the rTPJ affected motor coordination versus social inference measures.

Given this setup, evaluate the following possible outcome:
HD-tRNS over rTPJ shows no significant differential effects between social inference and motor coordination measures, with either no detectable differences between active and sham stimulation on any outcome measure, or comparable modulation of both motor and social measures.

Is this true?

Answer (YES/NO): NO